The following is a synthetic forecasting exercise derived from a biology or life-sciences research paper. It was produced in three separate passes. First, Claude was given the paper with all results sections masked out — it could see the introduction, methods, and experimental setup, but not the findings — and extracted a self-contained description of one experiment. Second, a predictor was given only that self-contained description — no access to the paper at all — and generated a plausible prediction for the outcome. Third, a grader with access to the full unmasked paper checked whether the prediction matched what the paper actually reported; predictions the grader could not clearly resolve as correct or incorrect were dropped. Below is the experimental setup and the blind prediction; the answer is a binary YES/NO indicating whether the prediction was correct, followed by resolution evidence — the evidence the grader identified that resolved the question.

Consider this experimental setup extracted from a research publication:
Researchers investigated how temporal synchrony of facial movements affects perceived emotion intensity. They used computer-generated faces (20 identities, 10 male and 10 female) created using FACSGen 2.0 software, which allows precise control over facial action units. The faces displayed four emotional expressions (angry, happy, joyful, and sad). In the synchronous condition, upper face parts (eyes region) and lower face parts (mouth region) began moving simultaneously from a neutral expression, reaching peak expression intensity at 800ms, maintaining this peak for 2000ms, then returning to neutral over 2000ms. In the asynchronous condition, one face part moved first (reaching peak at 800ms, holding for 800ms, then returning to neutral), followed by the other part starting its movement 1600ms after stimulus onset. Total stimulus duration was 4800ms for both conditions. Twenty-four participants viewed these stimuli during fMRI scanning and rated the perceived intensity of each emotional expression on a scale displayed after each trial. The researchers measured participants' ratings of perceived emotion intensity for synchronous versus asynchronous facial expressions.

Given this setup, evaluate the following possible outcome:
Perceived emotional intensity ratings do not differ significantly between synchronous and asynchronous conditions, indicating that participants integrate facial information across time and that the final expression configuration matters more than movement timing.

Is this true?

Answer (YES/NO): NO